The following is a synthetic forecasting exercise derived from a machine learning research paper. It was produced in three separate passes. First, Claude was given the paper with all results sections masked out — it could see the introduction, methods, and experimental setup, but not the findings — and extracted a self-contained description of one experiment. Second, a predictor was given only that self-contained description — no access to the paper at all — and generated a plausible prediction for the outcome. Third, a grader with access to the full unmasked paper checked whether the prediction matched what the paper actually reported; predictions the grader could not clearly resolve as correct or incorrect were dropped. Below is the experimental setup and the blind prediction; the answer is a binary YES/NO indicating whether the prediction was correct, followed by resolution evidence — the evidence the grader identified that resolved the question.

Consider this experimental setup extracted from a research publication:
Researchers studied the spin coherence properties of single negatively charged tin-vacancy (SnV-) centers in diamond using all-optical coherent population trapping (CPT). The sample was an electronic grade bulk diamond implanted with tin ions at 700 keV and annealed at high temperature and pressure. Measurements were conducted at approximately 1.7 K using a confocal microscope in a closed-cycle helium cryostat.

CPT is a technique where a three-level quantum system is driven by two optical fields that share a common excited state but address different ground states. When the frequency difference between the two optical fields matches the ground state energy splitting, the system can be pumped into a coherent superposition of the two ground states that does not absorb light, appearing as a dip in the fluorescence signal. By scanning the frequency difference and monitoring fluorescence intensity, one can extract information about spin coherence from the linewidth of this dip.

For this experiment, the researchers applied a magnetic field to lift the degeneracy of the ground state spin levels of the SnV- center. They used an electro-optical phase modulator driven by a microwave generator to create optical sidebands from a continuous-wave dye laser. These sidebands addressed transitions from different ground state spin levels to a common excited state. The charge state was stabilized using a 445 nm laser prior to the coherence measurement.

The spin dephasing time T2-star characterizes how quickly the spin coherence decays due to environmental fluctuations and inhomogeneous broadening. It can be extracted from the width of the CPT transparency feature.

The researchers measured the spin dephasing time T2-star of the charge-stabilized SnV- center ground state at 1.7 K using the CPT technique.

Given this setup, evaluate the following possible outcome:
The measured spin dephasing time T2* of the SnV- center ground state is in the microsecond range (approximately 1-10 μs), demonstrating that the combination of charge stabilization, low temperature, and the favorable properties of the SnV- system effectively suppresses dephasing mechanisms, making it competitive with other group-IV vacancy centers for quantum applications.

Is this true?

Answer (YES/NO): YES